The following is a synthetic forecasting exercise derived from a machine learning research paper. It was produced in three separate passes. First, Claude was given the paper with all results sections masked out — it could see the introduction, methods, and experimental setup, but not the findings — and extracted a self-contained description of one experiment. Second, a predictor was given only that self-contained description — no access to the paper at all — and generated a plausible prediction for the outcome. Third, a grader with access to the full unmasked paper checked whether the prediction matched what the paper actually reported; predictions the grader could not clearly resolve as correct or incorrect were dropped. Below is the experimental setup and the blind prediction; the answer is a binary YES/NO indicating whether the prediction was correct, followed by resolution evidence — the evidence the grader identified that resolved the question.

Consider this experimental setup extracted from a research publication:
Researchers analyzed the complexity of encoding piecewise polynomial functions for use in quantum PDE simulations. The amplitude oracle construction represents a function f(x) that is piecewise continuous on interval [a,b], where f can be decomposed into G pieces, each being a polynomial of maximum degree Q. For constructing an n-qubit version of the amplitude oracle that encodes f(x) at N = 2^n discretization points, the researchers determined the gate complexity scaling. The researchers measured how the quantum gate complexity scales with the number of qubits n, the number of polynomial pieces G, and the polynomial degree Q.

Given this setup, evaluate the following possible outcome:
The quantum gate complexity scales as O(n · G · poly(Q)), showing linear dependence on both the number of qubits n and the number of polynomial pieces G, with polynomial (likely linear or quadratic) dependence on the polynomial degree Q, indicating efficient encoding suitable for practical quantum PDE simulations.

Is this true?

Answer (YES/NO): NO